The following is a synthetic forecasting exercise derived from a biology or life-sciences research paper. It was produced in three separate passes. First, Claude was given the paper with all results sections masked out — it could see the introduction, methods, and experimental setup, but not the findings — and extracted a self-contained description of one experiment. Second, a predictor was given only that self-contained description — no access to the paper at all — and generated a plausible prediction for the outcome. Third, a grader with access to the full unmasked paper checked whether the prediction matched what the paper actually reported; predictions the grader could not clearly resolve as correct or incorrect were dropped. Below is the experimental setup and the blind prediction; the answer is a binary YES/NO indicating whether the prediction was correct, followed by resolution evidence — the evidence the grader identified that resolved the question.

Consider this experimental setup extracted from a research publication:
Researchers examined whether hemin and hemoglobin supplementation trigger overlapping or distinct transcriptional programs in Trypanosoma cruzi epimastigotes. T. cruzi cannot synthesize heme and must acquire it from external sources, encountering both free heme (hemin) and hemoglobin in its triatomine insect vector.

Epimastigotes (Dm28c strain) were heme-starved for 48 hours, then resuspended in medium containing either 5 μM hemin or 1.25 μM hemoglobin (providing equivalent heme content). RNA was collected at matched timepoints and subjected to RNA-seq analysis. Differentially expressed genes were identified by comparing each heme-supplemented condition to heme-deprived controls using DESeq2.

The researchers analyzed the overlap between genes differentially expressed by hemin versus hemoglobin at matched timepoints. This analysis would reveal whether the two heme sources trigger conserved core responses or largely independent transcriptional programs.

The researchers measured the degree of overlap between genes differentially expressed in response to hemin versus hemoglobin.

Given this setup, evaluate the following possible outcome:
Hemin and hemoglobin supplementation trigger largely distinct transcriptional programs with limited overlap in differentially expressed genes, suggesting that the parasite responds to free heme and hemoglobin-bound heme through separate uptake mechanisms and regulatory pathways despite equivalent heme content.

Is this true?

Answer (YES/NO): NO